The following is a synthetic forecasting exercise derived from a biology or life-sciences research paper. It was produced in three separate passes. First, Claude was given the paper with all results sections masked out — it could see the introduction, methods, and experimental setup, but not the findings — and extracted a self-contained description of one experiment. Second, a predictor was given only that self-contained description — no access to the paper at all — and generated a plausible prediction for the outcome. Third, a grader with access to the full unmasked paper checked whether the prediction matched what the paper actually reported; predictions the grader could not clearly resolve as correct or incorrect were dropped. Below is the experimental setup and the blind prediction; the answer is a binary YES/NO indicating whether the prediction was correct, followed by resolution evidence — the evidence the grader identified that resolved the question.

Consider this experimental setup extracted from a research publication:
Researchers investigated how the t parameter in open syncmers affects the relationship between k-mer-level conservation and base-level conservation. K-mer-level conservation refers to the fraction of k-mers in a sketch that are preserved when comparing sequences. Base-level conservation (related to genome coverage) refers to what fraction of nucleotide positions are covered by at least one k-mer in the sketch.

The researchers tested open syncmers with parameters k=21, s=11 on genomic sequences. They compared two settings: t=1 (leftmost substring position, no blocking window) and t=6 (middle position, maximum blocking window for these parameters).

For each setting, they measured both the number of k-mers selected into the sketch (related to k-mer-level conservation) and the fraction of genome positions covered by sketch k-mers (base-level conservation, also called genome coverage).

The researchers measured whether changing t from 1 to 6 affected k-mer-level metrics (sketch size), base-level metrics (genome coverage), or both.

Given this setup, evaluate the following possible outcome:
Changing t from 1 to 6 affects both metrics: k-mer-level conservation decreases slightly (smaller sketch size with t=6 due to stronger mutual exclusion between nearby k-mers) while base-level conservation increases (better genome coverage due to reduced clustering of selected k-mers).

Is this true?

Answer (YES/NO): NO